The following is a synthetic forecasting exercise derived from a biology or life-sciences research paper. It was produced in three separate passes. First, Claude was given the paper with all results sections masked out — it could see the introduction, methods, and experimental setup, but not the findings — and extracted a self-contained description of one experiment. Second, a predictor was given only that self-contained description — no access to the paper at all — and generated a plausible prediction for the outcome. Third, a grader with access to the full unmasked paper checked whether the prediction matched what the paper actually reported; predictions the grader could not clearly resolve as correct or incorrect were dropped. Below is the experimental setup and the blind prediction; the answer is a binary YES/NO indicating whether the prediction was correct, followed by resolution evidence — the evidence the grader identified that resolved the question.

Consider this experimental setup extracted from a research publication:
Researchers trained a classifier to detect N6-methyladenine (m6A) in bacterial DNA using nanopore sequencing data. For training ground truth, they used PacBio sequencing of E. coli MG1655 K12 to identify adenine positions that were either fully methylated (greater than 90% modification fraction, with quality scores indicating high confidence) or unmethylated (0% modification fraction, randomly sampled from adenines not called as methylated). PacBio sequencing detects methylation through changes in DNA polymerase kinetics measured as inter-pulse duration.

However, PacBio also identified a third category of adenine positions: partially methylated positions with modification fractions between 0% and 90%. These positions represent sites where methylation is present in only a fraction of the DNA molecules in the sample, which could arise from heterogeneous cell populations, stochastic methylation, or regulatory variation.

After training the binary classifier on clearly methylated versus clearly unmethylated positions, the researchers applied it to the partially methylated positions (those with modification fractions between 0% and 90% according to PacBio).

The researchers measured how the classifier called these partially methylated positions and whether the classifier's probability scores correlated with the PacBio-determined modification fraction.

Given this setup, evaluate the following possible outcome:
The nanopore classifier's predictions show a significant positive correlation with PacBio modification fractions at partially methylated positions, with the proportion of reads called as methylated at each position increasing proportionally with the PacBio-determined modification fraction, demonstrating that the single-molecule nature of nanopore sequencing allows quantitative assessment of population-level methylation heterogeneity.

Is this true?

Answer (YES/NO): YES